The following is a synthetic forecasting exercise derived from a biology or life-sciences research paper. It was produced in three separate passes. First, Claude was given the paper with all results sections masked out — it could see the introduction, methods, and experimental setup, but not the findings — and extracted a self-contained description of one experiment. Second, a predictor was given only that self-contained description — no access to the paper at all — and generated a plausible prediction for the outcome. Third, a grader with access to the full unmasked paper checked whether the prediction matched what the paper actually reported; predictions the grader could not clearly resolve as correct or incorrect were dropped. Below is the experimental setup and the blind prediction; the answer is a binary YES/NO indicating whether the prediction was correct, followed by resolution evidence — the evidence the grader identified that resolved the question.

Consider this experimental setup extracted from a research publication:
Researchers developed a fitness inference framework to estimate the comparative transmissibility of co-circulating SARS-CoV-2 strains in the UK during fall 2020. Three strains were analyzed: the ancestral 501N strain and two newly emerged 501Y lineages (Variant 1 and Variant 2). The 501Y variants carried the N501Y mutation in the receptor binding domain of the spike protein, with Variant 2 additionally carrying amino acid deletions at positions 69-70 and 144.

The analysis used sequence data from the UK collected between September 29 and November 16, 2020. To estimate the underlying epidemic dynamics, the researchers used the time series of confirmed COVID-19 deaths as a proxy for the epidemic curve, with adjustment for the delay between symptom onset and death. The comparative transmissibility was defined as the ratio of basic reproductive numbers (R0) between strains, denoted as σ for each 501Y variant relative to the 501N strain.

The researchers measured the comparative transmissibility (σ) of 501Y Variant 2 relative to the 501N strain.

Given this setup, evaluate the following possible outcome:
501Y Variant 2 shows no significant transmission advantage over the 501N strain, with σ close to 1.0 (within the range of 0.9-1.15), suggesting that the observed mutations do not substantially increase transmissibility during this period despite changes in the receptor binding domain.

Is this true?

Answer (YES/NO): NO